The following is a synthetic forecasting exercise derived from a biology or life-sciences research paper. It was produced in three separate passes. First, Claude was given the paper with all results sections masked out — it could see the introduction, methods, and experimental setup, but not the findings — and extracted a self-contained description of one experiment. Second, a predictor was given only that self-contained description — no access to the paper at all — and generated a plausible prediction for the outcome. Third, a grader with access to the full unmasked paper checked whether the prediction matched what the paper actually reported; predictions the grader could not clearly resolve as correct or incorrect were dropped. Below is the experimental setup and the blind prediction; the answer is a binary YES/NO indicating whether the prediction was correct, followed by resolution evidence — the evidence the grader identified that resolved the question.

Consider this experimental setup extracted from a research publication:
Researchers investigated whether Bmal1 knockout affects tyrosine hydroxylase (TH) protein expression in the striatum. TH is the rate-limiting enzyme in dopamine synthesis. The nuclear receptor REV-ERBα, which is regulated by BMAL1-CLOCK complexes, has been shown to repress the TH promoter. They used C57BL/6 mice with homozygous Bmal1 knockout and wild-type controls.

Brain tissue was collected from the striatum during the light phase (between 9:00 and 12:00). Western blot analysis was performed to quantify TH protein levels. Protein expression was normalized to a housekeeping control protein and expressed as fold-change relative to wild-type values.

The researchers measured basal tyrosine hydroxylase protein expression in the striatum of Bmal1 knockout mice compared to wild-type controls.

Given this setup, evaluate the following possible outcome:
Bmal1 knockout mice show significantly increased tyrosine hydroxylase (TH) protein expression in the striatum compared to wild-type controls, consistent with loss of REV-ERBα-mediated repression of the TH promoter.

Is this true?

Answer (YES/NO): NO